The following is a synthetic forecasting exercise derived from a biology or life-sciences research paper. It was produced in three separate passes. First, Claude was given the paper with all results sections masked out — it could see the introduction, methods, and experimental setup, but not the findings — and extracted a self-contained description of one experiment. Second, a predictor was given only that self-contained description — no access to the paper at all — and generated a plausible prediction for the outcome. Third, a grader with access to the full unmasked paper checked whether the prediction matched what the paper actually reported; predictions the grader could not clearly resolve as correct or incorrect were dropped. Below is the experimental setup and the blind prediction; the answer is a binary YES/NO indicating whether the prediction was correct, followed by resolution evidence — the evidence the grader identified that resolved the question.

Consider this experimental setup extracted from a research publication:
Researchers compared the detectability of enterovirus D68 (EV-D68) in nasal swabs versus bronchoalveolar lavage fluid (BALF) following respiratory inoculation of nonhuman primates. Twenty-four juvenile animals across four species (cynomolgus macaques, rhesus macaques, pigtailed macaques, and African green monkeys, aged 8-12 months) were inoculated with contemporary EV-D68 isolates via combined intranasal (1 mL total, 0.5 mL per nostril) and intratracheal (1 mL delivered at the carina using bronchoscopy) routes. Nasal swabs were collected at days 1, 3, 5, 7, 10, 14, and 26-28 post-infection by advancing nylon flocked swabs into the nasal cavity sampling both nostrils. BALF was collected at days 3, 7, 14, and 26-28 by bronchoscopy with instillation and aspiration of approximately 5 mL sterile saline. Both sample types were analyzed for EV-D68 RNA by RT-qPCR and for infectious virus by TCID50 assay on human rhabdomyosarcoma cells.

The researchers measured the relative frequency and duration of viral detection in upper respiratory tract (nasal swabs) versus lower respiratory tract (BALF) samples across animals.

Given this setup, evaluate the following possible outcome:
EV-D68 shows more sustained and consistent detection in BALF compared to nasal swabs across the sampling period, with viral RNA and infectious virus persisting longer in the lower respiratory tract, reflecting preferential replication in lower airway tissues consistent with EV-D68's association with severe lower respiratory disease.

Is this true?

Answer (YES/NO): NO